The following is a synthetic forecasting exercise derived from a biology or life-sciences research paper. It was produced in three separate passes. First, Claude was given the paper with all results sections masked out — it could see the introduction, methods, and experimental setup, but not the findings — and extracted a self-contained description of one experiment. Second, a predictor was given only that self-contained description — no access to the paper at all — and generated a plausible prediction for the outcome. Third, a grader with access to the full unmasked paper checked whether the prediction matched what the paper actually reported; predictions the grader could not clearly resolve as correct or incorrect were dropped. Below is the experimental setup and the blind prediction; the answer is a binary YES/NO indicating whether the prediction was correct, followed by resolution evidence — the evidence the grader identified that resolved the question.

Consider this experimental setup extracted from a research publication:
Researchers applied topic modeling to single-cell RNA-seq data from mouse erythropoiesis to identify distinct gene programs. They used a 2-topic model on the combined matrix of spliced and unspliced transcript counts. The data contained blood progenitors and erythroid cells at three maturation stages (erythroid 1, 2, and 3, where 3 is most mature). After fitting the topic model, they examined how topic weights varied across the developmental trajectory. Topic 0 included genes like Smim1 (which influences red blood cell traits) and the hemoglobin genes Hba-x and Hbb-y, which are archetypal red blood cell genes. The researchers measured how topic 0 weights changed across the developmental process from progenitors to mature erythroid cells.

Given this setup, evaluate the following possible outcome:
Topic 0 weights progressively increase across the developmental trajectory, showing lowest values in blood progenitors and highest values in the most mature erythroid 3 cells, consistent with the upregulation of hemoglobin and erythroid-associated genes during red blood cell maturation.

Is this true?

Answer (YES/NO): YES